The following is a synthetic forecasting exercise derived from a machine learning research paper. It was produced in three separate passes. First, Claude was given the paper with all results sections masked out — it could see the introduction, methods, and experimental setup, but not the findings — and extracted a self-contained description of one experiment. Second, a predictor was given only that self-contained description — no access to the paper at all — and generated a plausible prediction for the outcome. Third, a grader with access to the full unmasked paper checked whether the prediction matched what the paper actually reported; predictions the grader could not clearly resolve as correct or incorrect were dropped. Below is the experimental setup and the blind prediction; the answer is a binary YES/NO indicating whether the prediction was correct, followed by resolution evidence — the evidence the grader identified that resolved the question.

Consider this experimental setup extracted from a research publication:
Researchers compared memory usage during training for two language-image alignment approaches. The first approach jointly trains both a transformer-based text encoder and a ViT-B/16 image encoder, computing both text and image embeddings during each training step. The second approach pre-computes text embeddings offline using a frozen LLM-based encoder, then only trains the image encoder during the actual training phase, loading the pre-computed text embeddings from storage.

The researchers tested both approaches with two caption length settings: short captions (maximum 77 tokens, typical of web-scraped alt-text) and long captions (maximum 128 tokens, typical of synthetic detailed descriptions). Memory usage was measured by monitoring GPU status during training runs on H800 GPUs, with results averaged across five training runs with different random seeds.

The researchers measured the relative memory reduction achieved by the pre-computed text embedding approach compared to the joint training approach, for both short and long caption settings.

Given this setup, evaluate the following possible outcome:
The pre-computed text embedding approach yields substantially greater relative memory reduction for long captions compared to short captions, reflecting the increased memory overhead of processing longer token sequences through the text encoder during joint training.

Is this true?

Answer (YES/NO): YES